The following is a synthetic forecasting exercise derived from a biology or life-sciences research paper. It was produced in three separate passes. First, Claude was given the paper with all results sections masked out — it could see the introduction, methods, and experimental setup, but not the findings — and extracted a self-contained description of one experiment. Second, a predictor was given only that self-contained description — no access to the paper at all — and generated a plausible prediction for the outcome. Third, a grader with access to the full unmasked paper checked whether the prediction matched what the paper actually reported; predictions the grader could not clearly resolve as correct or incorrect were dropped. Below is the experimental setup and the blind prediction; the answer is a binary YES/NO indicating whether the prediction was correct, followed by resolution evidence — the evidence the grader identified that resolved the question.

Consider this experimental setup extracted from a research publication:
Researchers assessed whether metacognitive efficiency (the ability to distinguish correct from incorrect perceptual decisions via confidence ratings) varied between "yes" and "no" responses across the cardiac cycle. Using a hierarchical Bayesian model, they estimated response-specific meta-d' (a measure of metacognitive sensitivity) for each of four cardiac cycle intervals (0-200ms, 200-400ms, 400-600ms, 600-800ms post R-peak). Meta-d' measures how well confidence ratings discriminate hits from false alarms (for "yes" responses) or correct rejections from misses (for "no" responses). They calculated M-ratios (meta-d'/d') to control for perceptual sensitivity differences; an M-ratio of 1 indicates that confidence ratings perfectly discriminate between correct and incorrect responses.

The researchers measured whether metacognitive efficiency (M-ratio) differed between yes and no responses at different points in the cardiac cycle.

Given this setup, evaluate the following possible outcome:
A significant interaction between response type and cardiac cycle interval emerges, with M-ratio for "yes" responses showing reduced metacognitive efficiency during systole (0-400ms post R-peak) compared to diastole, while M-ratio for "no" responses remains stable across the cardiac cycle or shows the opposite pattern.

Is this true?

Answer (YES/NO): NO